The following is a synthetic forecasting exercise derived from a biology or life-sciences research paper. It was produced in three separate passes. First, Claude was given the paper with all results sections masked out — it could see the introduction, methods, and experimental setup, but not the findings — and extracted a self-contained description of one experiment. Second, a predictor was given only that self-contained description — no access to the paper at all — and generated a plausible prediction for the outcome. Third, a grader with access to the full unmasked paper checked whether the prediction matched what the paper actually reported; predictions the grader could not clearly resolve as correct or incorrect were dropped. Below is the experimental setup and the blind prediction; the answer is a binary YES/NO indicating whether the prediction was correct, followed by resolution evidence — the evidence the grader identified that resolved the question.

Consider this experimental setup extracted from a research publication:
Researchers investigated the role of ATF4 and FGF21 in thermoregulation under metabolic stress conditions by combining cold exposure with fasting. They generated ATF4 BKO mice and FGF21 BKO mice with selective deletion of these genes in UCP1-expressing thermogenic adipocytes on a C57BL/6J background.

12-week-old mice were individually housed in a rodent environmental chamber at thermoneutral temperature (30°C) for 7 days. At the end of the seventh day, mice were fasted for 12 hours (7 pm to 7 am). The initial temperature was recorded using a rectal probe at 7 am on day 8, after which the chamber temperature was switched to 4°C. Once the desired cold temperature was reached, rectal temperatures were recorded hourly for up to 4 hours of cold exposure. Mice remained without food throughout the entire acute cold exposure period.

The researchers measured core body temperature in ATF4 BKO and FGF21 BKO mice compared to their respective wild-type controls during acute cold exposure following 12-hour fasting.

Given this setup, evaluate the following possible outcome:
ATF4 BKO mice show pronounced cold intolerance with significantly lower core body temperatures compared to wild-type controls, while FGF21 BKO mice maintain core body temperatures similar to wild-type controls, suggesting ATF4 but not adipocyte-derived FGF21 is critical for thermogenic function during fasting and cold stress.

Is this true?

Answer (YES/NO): NO